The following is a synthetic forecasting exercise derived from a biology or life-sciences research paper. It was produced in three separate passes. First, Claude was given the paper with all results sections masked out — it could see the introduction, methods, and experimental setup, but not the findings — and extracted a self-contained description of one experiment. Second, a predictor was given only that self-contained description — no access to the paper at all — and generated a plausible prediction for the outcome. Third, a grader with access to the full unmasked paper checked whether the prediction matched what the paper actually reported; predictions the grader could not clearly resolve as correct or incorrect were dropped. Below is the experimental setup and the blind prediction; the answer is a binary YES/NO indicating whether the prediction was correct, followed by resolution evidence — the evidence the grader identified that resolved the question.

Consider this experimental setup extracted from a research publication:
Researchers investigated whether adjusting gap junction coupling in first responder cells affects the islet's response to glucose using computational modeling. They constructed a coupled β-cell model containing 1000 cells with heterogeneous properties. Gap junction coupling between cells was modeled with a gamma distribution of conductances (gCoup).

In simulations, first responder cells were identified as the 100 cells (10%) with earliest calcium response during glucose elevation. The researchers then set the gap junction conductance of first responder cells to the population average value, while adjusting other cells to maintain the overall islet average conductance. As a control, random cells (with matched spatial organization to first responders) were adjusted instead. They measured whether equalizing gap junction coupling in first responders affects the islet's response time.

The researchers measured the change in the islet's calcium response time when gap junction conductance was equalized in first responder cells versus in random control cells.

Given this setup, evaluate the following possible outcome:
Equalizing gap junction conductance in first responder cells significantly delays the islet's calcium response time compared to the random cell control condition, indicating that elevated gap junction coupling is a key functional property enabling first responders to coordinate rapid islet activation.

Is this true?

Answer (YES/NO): NO